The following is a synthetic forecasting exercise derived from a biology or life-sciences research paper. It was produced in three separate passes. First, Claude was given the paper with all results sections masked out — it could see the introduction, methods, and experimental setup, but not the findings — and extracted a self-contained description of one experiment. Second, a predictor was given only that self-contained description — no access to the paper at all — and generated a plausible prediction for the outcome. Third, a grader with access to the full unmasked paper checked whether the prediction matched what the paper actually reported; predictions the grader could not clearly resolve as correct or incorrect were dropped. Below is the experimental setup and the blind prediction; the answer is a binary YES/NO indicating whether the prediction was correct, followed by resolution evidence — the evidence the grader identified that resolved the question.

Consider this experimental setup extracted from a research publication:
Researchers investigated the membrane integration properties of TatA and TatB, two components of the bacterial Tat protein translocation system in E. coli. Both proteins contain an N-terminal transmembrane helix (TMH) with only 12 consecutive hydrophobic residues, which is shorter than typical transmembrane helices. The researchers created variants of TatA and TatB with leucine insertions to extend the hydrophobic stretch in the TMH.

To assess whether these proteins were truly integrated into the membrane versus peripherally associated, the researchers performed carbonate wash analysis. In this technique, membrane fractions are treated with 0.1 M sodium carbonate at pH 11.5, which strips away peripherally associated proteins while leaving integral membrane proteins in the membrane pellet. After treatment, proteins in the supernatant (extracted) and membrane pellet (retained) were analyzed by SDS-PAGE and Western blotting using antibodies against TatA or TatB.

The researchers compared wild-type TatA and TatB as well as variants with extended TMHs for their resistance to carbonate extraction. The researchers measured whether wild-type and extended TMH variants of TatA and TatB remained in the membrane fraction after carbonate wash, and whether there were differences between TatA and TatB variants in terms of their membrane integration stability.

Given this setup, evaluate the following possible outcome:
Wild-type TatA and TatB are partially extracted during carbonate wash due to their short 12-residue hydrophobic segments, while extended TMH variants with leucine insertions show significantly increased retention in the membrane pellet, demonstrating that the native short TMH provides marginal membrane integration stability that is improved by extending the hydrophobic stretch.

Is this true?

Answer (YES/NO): NO